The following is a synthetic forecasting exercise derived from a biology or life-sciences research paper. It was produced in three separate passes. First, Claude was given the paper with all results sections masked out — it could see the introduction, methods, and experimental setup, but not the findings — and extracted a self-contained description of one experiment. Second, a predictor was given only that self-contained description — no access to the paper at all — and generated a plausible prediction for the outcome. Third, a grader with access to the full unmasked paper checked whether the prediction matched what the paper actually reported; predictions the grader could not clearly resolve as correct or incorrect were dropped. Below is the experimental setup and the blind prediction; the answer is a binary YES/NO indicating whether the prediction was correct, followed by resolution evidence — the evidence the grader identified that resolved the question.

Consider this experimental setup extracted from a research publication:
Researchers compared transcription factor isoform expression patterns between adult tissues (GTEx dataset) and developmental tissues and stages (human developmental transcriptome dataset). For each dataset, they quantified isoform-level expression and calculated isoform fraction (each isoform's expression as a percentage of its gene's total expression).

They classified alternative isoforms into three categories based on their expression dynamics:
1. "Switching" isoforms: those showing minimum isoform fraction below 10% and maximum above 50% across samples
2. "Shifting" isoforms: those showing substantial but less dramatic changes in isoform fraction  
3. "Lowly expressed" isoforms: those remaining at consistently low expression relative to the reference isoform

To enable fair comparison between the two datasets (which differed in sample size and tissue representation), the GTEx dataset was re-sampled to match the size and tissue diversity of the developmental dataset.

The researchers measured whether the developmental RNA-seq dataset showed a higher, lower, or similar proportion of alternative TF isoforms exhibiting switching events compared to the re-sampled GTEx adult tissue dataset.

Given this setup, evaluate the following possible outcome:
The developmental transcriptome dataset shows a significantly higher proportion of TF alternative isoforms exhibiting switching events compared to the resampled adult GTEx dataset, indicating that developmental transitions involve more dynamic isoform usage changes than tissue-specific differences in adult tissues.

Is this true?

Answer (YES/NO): YES